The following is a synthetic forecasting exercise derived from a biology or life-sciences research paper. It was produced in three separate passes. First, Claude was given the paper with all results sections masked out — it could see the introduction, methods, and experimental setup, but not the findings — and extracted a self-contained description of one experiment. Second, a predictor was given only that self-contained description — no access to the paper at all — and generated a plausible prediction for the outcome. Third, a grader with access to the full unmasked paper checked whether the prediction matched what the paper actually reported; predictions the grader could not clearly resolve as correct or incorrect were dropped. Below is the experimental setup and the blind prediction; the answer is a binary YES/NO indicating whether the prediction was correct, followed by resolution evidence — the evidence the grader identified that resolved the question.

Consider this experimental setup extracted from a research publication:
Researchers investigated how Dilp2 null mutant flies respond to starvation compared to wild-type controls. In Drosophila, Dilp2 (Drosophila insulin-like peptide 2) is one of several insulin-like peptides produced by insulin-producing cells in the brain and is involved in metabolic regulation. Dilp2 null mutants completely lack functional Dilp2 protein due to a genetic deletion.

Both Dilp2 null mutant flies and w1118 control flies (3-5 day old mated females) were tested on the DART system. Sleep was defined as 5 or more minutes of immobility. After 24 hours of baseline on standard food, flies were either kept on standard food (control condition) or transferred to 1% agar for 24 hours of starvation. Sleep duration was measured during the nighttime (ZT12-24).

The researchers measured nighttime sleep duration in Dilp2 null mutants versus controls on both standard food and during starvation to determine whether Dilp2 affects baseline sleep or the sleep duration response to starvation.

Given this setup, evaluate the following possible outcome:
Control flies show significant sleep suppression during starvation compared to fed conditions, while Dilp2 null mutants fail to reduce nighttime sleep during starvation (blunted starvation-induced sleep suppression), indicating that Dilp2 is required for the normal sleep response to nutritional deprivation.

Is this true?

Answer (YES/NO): NO